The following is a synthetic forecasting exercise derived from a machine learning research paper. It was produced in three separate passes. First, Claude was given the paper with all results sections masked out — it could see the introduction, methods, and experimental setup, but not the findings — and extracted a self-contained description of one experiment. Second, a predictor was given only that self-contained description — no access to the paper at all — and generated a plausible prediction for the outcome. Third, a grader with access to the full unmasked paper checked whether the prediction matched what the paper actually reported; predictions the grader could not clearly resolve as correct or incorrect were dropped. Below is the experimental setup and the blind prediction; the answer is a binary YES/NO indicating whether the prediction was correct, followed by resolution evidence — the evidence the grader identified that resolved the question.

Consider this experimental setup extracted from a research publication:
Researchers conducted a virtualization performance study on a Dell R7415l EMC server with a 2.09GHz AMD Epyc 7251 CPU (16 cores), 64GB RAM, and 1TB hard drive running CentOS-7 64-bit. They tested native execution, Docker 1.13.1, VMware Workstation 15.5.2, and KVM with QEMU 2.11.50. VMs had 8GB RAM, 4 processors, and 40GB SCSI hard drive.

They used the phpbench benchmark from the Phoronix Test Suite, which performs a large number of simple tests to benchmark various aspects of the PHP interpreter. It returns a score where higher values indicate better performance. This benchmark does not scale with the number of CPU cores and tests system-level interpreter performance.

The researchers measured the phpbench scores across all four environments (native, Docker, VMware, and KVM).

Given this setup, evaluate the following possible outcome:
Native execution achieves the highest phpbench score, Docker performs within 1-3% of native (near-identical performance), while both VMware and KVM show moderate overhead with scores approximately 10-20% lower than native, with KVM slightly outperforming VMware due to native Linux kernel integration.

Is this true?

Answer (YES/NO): NO